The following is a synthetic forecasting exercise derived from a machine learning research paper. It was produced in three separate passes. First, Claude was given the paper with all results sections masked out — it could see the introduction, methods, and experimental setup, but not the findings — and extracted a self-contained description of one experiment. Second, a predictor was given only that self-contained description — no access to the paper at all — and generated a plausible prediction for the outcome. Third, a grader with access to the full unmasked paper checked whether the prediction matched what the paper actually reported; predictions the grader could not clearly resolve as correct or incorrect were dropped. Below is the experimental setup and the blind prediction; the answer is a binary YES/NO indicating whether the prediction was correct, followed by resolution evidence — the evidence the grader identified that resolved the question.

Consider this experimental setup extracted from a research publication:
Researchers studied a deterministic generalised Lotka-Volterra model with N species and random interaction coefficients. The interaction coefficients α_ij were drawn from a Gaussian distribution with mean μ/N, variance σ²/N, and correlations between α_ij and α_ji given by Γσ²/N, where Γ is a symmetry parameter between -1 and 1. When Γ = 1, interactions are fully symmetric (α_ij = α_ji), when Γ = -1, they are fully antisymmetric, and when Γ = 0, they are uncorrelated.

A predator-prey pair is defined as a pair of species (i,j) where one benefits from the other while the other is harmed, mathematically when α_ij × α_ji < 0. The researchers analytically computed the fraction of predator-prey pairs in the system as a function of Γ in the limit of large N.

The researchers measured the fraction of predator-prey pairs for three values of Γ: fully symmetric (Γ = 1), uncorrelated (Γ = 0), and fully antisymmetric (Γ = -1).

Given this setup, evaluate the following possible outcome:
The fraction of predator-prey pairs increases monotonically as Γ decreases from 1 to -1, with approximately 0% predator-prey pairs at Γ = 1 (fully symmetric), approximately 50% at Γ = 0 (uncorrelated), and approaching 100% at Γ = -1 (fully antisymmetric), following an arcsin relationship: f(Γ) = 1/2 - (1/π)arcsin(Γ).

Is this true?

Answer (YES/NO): YES